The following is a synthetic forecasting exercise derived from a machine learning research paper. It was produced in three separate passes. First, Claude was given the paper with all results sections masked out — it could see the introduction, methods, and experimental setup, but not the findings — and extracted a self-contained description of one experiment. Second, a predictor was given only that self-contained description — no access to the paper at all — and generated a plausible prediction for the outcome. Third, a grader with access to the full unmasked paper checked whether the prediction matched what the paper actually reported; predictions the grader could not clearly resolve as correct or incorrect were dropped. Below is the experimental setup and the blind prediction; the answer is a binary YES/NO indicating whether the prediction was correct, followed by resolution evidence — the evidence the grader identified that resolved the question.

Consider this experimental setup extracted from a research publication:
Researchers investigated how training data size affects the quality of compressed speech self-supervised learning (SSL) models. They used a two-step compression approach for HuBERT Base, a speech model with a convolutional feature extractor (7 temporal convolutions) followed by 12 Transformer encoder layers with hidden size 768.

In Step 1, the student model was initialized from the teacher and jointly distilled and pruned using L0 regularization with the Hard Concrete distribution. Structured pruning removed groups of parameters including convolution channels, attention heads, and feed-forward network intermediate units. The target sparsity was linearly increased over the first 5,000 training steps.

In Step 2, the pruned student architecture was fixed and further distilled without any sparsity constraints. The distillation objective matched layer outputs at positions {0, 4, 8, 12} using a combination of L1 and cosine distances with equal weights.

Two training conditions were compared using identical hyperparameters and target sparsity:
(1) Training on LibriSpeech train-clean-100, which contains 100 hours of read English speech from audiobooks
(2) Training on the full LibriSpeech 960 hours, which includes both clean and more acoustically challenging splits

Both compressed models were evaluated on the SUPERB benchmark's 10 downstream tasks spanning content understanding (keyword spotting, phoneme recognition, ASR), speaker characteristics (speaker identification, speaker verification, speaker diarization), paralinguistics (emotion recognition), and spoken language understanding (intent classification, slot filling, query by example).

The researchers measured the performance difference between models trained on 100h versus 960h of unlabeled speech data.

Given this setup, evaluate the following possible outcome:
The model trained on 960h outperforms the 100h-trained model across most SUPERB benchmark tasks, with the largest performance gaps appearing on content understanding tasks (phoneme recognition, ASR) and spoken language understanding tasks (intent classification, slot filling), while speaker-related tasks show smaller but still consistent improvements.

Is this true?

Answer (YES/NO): NO